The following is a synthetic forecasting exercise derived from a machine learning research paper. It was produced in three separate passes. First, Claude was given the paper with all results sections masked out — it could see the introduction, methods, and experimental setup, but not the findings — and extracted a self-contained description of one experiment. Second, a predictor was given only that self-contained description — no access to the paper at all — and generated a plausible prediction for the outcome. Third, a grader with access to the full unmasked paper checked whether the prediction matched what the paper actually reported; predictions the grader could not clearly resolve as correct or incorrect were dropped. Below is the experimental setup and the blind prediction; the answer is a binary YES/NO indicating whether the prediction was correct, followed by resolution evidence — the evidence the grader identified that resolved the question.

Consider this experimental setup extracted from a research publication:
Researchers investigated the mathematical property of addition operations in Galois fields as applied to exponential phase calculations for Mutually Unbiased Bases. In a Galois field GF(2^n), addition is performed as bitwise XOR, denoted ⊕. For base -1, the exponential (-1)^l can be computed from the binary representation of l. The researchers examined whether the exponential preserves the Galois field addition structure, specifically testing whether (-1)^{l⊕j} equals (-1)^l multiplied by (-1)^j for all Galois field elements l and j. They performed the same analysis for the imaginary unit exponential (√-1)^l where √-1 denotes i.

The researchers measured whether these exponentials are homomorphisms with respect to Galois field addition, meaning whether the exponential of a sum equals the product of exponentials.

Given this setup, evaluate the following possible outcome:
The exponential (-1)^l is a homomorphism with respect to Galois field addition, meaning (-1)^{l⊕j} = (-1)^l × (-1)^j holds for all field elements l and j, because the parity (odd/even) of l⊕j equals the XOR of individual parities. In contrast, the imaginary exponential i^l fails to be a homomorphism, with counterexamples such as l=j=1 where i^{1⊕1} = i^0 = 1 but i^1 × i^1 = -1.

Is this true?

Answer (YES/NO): YES